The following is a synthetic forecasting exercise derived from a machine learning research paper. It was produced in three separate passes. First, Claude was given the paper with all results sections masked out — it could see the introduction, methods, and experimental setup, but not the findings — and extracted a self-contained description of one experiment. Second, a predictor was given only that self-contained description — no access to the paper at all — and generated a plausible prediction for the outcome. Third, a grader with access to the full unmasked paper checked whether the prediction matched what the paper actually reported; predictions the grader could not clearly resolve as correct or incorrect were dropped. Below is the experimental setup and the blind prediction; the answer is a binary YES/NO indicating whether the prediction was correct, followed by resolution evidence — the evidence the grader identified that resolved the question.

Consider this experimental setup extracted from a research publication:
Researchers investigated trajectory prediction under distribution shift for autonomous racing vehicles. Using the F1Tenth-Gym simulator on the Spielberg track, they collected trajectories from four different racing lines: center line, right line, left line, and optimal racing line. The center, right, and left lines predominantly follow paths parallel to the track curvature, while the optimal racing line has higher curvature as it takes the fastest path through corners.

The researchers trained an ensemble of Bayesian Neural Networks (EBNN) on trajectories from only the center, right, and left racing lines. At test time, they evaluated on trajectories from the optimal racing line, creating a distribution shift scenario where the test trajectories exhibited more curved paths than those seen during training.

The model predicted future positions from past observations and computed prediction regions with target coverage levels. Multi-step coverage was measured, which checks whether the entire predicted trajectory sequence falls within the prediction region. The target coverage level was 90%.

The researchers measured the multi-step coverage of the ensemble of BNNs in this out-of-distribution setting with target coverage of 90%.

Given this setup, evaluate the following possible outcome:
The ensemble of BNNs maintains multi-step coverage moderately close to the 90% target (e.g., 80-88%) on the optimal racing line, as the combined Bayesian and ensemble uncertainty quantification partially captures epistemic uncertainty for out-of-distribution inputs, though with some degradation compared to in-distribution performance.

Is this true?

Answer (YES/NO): NO